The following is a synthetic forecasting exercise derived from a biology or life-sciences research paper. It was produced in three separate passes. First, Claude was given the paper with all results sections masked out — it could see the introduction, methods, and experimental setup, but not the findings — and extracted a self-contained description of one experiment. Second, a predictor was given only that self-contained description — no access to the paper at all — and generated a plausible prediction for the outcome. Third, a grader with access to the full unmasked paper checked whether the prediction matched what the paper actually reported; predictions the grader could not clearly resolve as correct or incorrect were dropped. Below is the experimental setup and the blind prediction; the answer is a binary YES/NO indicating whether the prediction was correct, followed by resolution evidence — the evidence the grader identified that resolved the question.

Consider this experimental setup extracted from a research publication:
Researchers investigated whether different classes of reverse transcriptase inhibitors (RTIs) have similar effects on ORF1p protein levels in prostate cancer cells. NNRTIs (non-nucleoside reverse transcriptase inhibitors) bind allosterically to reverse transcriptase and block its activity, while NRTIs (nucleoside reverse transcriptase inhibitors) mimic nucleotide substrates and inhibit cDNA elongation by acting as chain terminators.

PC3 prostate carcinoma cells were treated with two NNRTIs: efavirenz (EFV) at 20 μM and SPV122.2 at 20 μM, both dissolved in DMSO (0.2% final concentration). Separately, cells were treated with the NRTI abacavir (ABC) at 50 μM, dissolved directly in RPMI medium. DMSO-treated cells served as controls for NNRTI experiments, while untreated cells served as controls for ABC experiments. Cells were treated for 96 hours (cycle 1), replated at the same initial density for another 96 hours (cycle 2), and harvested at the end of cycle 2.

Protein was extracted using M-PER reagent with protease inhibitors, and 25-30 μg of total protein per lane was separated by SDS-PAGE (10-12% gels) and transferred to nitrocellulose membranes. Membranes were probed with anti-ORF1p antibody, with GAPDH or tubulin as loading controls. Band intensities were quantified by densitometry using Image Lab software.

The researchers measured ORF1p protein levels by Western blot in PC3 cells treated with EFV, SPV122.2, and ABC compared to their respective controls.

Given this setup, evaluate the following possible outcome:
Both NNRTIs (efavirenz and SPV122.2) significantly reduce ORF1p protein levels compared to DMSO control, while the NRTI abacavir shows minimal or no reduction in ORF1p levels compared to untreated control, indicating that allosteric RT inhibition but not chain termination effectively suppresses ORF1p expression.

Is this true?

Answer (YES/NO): NO